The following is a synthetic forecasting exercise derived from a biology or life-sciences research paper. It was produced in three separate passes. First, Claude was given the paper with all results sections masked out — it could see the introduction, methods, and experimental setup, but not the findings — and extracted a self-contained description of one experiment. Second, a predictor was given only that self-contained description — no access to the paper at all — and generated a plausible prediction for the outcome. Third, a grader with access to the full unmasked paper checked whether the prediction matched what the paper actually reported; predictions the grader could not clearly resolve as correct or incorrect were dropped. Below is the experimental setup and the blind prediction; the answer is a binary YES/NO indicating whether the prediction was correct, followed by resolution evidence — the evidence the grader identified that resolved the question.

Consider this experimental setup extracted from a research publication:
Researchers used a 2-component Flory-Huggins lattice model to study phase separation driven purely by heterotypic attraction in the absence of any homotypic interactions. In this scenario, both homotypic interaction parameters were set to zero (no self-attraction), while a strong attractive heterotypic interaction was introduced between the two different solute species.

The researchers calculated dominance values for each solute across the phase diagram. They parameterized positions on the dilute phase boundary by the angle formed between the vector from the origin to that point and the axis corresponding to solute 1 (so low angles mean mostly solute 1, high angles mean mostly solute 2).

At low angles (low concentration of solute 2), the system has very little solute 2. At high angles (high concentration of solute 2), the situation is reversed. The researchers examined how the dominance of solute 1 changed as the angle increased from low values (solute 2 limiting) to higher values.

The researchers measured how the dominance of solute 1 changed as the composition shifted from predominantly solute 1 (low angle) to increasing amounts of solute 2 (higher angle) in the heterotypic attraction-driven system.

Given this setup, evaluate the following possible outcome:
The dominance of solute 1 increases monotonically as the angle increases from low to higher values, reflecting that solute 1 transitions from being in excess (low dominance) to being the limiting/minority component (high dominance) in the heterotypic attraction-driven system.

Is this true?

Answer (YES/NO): YES